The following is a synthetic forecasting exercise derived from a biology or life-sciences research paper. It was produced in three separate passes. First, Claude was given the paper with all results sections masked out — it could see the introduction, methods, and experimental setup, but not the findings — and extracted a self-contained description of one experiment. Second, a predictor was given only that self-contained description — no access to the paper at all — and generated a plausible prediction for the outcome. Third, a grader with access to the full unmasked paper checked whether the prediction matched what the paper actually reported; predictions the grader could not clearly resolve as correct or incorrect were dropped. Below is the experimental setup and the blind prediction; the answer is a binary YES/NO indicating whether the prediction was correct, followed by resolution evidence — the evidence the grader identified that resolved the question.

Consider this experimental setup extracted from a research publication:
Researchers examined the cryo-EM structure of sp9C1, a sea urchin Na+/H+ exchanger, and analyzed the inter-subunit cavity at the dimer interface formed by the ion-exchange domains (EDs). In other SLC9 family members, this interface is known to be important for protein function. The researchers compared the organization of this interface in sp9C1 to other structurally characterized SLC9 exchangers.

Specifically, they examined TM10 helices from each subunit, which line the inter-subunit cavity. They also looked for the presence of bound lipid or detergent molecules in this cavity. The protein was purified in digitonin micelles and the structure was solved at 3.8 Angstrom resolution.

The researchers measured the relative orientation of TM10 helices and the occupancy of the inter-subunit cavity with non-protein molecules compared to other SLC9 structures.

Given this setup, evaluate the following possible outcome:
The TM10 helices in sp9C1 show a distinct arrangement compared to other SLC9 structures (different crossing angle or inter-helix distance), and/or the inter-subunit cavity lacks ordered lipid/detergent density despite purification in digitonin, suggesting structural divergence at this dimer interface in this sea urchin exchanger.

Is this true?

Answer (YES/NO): YES